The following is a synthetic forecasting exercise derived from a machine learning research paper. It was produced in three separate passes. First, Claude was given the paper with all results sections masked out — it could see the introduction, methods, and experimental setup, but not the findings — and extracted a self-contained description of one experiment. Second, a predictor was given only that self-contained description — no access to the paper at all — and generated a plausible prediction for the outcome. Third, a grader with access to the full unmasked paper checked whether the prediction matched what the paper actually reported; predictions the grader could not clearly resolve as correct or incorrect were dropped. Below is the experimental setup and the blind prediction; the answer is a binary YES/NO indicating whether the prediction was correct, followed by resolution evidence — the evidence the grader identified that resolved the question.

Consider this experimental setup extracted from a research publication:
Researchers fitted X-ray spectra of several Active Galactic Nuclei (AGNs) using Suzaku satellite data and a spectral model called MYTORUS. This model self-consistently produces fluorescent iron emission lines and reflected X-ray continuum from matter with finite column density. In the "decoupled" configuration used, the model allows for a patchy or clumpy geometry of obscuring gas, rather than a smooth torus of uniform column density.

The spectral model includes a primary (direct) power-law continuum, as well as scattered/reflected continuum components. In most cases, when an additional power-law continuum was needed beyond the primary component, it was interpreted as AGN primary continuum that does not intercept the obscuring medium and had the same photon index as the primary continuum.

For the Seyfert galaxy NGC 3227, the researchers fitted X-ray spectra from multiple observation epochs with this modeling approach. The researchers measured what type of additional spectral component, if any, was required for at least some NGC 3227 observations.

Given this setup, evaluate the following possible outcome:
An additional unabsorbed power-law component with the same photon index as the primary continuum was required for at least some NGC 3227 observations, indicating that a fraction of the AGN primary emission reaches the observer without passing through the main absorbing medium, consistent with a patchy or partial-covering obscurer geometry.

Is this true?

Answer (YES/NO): NO